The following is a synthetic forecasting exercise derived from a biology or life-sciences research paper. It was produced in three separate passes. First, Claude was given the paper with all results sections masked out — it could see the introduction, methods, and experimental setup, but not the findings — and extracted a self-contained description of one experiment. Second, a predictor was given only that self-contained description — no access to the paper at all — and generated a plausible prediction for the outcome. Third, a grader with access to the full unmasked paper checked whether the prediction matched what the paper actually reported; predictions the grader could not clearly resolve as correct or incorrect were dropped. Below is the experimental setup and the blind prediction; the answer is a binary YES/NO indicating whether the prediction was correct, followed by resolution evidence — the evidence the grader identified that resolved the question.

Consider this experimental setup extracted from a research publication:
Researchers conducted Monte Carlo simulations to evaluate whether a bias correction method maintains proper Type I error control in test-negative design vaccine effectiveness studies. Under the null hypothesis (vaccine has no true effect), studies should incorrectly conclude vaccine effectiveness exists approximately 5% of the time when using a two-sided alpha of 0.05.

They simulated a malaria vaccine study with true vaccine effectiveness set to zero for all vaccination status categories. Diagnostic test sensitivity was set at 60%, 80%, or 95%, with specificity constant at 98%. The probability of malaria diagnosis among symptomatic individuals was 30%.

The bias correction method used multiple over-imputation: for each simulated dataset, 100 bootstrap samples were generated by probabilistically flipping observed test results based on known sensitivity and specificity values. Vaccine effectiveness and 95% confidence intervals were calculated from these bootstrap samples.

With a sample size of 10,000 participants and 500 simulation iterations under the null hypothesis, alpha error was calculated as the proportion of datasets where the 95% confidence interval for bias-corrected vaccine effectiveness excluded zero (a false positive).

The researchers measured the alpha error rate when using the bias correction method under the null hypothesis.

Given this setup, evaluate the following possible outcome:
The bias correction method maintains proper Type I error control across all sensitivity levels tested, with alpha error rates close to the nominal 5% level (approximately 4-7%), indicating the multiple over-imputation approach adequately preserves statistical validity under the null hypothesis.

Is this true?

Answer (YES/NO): NO